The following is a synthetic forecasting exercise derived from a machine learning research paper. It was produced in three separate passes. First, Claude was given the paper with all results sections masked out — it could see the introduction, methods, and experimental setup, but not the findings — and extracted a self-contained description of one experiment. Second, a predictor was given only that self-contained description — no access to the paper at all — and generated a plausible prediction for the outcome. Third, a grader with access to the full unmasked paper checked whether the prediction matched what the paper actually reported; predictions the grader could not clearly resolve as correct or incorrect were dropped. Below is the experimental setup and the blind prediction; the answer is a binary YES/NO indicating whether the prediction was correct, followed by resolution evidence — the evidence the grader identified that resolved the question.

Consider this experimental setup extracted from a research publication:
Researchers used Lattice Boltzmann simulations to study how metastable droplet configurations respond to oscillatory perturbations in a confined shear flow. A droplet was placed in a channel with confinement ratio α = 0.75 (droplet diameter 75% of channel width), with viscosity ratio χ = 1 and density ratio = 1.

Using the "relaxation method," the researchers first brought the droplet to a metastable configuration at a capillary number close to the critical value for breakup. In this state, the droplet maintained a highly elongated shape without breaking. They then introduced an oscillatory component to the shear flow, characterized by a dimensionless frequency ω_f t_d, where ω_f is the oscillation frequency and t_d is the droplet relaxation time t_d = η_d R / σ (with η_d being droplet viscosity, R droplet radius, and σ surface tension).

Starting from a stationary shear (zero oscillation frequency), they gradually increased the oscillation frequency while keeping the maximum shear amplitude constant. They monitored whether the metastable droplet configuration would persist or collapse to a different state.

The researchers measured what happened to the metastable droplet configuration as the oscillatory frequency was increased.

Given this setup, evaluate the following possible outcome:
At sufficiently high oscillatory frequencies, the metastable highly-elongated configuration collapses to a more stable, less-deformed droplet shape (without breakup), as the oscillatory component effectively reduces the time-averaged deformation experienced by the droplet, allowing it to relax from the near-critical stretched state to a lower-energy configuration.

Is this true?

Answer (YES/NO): NO